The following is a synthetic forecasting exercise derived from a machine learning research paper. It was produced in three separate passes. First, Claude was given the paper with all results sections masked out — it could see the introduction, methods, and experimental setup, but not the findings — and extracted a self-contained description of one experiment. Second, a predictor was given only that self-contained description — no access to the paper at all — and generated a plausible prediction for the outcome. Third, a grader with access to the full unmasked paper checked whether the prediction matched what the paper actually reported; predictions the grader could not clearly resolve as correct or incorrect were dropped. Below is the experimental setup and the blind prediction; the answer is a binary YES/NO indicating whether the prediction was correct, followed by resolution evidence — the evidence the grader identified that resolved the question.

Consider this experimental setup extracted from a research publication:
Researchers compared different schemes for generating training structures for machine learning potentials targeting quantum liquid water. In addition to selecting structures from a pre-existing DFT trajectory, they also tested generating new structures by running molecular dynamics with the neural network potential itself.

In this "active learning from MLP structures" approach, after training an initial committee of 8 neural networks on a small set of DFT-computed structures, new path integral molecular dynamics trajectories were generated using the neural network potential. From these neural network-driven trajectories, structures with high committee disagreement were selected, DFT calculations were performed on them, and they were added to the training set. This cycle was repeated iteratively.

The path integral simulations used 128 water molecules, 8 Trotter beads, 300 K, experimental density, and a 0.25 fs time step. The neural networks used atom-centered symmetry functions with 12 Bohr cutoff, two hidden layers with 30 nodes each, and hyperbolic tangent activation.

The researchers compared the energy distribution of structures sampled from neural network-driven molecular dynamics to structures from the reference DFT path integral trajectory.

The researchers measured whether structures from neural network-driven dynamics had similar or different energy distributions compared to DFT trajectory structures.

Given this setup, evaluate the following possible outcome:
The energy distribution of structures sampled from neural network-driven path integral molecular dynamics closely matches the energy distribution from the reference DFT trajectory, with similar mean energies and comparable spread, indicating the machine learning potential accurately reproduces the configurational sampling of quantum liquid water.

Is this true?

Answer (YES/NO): NO